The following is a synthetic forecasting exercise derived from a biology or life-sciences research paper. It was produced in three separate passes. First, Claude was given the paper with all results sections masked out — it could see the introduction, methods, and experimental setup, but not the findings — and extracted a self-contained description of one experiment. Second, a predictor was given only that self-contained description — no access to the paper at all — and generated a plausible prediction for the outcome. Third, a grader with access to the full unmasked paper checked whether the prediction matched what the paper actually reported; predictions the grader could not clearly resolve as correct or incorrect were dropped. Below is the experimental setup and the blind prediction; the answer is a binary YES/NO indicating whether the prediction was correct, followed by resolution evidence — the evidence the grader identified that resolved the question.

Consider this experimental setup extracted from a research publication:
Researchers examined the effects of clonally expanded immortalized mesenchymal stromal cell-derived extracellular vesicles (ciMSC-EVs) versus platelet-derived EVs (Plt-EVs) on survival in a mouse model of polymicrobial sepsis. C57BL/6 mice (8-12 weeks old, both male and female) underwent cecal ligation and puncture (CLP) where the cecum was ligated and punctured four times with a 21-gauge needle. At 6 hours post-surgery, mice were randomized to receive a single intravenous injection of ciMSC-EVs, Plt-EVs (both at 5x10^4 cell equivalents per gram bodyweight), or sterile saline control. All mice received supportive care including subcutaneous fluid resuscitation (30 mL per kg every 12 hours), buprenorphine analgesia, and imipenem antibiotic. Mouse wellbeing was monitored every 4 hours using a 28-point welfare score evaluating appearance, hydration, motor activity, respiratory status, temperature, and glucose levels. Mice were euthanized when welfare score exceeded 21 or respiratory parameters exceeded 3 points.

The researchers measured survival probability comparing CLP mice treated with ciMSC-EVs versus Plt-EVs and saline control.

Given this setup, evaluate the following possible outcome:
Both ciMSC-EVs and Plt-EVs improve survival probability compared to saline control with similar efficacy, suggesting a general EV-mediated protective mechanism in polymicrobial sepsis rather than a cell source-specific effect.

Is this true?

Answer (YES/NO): NO